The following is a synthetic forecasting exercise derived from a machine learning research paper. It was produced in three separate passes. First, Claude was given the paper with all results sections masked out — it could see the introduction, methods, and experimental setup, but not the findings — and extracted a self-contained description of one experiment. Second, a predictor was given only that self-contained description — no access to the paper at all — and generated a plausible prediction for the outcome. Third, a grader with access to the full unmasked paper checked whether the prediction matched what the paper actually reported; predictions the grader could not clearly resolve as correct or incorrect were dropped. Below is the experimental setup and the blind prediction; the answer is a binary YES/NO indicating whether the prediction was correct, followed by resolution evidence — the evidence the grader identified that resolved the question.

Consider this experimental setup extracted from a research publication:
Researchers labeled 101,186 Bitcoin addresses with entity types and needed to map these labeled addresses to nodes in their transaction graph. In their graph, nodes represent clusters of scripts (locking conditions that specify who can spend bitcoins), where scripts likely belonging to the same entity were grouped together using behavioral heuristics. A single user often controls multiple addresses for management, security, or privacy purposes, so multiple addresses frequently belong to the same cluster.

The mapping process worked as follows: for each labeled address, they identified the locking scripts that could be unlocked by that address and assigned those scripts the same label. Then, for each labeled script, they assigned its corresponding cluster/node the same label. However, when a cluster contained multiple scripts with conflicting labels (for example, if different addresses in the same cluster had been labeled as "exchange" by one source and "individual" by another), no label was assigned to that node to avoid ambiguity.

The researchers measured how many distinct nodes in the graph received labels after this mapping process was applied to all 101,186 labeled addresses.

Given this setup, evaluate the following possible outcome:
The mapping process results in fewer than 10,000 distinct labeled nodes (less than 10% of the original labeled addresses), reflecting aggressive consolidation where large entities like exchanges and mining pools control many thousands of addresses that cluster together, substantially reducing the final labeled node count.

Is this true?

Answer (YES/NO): NO